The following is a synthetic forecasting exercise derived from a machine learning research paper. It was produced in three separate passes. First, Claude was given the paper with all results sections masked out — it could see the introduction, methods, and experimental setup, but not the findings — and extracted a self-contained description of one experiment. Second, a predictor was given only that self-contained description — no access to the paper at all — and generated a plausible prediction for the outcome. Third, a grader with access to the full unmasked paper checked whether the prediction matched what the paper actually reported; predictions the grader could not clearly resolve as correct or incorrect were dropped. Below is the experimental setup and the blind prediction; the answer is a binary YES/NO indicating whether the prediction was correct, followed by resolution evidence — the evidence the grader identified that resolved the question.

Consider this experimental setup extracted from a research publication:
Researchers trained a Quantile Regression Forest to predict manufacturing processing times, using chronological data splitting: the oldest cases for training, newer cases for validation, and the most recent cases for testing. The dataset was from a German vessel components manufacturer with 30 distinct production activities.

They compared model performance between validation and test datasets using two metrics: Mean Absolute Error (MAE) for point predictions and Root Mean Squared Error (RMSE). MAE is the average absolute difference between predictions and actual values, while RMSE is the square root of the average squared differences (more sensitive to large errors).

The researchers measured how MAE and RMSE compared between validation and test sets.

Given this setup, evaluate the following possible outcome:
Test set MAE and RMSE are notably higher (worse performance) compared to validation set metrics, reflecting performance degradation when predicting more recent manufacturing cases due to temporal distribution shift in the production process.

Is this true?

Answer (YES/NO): NO